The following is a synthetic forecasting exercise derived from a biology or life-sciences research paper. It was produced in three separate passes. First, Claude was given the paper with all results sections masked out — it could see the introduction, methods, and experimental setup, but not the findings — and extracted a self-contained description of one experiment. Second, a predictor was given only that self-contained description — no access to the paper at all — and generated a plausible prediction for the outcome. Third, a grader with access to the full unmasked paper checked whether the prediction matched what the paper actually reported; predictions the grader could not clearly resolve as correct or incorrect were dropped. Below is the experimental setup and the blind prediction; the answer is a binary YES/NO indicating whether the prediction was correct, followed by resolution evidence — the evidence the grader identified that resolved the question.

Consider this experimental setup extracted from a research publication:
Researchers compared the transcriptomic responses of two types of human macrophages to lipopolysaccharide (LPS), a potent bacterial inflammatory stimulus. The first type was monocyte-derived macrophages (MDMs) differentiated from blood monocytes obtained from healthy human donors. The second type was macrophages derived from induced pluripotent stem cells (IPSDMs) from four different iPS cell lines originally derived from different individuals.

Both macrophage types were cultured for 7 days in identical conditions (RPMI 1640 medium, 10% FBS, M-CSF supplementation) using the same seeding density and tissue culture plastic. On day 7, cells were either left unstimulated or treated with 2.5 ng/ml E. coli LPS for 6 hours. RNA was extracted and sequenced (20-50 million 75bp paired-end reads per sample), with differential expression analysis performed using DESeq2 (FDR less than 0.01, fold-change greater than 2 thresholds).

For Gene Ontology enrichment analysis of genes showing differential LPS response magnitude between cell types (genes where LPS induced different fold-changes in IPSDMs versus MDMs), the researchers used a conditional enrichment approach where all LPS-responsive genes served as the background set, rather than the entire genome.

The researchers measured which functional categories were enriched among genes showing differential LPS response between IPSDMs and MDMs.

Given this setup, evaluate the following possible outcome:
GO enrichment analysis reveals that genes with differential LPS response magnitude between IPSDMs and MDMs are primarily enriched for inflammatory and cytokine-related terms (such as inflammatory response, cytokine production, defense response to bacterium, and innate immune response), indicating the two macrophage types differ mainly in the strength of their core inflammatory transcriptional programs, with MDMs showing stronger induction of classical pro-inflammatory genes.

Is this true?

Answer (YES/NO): NO